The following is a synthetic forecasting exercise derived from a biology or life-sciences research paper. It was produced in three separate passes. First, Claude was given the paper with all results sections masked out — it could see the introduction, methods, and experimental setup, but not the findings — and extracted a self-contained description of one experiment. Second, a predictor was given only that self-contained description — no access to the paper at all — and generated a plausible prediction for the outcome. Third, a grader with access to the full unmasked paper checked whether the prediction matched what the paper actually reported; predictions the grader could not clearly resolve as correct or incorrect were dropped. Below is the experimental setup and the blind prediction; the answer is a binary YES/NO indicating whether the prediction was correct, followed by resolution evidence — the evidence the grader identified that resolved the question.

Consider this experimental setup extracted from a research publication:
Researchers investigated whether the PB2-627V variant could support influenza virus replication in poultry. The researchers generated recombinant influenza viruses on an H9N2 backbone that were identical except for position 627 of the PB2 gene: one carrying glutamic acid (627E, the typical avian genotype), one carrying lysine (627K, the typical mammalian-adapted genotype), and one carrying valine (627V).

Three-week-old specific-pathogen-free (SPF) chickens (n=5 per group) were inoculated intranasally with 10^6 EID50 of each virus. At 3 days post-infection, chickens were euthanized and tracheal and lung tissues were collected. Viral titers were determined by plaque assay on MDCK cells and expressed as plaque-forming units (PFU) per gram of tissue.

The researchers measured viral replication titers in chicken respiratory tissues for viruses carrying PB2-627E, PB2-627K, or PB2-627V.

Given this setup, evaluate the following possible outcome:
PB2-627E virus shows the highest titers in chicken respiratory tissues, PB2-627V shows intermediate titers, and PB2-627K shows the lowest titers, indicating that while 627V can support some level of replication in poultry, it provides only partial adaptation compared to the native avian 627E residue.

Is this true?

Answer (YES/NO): NO